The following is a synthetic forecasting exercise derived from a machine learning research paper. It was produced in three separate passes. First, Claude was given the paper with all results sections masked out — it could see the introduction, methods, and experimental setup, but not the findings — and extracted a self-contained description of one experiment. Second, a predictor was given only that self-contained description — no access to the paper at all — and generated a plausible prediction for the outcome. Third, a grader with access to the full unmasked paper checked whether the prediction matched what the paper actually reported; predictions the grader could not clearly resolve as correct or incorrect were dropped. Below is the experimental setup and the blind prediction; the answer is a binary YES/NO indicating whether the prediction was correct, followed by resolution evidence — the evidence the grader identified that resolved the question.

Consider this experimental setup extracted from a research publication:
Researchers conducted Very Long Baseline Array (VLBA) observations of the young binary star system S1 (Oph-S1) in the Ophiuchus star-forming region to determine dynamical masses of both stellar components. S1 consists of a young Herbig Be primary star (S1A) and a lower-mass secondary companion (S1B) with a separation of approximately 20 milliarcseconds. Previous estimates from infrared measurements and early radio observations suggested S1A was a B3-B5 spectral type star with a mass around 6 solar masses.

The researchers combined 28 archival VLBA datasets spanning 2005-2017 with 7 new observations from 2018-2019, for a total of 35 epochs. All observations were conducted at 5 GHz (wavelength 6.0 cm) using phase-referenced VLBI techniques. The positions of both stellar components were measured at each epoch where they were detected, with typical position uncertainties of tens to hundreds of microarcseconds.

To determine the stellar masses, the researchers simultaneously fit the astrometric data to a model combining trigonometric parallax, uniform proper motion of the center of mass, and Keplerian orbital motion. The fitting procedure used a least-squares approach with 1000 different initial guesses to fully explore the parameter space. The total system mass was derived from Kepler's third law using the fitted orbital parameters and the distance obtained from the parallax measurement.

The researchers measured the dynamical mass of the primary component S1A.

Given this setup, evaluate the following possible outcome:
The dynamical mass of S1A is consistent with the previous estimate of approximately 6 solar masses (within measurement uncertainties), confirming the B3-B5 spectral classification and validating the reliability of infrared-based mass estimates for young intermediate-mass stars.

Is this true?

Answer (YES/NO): NO